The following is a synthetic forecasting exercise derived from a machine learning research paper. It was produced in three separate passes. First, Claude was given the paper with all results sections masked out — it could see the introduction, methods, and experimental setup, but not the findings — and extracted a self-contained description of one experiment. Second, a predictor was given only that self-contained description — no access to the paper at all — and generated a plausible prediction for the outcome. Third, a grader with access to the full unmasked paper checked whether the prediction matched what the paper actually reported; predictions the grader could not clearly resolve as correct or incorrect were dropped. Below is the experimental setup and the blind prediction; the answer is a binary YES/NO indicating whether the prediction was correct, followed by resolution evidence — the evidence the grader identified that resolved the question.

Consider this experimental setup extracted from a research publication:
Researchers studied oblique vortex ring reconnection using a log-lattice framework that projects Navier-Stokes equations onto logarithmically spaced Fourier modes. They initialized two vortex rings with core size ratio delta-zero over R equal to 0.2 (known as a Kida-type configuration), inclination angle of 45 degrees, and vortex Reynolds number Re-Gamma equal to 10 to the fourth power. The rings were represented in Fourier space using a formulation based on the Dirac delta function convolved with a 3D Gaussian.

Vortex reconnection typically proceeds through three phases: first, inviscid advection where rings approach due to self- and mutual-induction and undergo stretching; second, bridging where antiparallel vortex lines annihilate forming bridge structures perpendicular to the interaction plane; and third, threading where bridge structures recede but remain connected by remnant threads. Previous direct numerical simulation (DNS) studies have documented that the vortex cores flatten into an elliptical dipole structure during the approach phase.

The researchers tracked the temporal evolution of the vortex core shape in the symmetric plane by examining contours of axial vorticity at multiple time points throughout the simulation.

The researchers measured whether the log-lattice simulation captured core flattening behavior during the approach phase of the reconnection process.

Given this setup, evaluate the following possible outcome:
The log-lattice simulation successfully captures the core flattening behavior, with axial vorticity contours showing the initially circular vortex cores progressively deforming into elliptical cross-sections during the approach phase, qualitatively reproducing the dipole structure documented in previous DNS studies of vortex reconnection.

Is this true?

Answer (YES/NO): YES